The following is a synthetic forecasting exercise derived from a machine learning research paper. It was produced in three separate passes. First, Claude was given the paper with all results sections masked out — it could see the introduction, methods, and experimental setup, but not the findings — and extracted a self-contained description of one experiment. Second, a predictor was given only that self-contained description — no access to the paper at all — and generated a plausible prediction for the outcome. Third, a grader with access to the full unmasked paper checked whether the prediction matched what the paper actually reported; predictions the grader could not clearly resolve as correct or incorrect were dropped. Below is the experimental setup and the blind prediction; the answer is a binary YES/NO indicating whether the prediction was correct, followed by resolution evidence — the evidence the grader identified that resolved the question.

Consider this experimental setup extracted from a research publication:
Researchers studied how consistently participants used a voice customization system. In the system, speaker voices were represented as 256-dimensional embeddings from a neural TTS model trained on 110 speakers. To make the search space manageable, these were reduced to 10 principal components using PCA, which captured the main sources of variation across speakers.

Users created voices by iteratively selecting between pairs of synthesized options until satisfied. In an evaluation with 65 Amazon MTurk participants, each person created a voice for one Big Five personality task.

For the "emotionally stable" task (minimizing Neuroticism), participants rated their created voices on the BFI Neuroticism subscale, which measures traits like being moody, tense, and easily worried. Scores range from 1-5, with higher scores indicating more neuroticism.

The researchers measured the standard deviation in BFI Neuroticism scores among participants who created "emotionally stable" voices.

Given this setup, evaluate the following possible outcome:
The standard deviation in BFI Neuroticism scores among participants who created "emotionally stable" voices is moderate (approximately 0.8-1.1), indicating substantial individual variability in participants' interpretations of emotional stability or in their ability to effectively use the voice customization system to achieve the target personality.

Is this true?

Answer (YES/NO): NO